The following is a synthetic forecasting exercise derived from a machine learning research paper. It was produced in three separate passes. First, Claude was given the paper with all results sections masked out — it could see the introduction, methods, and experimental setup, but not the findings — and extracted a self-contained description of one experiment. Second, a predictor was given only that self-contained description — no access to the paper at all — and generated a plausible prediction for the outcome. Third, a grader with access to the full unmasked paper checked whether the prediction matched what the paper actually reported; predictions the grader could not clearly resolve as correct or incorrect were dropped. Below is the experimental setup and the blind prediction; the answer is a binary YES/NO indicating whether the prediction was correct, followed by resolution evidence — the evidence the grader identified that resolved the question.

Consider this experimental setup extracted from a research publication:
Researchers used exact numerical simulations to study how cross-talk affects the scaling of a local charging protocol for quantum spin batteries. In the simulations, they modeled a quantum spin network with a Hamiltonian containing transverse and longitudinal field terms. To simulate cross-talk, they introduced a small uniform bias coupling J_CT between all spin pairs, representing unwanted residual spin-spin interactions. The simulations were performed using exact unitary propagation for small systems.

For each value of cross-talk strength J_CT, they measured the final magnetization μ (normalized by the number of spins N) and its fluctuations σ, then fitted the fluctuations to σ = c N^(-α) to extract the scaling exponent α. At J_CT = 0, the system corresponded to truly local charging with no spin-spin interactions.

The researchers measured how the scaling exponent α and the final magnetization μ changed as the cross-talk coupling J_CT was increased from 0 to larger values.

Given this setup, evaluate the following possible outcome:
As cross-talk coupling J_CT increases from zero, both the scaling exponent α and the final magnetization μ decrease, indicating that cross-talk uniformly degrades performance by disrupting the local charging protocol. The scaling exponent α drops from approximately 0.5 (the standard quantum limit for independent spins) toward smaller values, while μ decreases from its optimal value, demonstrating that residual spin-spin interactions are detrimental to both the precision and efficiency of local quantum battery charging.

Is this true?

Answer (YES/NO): NO